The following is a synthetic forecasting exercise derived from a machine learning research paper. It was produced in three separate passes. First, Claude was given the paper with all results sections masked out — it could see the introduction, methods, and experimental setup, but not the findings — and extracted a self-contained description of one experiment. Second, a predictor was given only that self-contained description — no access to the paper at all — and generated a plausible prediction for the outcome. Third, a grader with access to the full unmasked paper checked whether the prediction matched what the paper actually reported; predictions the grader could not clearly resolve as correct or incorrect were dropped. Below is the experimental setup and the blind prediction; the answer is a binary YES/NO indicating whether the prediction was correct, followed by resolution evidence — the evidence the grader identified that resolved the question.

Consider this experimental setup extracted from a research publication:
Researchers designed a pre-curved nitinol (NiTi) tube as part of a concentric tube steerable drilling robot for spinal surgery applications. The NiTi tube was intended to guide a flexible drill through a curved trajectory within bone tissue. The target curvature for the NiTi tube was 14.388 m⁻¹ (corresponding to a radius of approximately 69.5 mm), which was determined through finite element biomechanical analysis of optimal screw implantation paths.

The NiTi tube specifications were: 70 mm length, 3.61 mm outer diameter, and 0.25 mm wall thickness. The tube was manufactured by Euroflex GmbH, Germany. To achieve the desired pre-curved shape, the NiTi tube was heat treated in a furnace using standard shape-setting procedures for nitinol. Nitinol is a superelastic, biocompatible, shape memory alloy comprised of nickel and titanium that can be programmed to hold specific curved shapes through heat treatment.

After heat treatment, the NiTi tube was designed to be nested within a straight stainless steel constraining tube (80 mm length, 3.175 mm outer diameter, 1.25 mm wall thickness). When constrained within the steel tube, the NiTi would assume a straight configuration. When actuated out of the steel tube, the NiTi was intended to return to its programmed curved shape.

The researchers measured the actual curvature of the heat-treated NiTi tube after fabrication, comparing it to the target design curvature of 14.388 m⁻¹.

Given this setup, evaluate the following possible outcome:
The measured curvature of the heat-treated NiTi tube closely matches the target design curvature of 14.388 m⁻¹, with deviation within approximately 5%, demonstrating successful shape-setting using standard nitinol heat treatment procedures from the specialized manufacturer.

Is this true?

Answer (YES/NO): YES